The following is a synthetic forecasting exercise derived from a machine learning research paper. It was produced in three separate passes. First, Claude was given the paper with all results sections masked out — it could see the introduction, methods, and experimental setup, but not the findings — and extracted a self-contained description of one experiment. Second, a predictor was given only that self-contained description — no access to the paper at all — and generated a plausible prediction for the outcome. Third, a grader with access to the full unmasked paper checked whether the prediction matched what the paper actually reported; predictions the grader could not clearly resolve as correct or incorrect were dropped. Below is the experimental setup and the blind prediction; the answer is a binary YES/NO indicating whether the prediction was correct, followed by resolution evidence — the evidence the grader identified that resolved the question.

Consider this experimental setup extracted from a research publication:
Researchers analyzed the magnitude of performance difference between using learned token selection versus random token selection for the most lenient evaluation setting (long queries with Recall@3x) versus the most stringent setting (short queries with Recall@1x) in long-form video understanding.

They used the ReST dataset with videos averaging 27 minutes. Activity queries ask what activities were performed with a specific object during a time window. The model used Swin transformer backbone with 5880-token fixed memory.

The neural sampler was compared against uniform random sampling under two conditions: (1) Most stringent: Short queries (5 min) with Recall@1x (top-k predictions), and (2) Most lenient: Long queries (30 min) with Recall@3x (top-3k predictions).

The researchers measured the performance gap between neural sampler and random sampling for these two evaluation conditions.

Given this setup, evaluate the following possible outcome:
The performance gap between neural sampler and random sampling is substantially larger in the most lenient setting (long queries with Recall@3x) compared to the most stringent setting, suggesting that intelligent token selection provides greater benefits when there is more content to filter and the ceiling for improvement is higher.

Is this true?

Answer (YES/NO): NO